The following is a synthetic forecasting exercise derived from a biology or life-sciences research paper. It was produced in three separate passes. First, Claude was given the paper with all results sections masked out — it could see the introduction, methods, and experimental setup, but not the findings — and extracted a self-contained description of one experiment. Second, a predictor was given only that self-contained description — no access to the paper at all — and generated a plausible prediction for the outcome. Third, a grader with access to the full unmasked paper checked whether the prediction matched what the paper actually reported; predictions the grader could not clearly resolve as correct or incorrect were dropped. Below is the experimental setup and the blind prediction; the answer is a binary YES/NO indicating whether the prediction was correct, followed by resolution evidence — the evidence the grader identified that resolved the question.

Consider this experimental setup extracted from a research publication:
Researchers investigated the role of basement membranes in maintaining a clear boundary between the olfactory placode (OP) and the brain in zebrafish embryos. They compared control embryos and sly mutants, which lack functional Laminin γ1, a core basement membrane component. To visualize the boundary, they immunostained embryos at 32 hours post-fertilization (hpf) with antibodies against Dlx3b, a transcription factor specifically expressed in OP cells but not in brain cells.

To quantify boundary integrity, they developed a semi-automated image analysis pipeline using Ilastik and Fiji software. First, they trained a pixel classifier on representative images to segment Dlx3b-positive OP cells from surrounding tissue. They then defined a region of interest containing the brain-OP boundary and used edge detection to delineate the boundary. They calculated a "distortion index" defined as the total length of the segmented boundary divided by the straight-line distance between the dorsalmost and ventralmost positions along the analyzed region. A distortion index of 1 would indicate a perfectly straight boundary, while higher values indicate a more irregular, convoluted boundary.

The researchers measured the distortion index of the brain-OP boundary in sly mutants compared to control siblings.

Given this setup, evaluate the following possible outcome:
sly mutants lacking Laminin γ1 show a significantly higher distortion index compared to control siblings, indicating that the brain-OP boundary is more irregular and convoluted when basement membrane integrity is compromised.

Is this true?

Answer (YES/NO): YES